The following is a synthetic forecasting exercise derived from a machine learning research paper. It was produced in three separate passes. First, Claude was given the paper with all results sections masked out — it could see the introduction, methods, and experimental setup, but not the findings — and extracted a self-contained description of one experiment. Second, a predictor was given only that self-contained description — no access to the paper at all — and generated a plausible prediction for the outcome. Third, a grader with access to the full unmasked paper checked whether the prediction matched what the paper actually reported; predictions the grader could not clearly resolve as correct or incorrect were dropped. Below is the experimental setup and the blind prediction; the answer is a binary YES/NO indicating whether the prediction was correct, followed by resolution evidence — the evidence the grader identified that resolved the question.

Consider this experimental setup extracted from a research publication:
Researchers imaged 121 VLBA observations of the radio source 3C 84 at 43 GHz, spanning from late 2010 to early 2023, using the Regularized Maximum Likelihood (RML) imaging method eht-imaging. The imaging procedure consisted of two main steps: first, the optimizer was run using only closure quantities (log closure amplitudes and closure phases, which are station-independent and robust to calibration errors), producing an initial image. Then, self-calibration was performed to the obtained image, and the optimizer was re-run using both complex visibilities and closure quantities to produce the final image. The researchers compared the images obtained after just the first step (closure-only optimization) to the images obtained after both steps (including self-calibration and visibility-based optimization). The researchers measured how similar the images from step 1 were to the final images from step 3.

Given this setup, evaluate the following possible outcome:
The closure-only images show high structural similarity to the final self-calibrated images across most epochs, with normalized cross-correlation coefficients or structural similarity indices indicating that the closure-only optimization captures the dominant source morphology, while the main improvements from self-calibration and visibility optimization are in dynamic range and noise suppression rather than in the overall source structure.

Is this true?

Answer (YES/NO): NO